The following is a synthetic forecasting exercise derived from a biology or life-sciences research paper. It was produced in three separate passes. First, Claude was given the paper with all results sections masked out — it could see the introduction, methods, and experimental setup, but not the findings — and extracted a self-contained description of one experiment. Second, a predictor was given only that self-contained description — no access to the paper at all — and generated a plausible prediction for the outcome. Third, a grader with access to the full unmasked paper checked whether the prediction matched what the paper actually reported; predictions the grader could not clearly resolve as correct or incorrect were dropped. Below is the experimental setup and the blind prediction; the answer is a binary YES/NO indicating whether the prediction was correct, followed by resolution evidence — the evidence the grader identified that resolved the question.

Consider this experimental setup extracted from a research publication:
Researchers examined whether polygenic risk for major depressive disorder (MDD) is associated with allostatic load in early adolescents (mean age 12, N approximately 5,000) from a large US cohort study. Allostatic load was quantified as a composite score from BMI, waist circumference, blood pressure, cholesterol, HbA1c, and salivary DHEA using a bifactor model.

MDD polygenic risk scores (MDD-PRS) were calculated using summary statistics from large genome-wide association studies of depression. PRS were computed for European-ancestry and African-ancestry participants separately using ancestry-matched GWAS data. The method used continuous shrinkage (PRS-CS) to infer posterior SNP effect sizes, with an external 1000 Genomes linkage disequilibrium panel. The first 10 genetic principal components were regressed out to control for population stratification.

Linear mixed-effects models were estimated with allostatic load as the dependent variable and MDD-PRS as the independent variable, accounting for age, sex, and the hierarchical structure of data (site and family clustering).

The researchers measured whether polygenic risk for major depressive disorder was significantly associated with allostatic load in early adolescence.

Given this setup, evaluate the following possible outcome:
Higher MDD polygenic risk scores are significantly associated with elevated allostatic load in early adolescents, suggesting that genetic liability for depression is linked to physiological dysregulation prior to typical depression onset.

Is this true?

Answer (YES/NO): YES